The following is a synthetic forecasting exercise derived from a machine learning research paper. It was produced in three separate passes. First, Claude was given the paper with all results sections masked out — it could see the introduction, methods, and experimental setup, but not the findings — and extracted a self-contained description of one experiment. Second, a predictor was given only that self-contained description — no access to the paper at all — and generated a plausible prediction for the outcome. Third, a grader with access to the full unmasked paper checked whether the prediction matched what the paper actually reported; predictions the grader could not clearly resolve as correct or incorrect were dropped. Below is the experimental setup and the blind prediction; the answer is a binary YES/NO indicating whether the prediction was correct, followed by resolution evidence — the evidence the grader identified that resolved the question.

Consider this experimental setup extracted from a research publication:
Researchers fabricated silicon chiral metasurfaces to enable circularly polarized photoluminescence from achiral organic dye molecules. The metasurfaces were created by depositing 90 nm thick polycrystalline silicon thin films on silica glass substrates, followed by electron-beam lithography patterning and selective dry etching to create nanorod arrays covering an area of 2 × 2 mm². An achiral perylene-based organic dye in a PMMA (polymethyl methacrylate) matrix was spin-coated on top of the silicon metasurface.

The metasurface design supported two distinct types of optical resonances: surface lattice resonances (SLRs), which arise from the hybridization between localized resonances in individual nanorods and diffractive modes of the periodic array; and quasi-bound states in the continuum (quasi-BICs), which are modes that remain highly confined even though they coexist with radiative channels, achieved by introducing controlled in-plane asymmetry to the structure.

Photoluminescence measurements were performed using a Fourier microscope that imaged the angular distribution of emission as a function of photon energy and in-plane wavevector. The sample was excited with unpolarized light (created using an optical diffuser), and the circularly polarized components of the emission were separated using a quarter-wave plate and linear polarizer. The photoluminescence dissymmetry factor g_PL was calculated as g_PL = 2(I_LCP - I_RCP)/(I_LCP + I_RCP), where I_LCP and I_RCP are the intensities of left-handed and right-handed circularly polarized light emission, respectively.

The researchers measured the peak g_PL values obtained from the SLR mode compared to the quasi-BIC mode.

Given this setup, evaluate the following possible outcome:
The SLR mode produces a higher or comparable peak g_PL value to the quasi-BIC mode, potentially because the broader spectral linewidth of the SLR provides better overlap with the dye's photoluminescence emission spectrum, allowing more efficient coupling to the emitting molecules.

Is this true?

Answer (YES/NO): NO